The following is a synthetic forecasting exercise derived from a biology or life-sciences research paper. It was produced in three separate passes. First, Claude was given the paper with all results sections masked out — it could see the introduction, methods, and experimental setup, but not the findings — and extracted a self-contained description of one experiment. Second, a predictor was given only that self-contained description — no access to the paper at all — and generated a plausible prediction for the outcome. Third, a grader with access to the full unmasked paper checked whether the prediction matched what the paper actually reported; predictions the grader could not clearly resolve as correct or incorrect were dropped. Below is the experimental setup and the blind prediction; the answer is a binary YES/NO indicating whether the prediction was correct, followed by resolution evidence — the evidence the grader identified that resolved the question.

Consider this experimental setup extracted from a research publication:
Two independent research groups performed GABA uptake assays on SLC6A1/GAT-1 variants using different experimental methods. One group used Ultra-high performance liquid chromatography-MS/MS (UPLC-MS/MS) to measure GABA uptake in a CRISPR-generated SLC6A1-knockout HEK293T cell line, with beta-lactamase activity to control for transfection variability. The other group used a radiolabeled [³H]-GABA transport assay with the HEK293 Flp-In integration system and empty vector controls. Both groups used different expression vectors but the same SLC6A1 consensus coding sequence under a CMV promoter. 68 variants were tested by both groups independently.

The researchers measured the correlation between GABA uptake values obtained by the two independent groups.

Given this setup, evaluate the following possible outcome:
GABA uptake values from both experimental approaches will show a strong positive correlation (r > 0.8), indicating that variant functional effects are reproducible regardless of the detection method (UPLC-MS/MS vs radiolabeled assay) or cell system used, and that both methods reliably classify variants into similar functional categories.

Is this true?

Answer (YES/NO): YES